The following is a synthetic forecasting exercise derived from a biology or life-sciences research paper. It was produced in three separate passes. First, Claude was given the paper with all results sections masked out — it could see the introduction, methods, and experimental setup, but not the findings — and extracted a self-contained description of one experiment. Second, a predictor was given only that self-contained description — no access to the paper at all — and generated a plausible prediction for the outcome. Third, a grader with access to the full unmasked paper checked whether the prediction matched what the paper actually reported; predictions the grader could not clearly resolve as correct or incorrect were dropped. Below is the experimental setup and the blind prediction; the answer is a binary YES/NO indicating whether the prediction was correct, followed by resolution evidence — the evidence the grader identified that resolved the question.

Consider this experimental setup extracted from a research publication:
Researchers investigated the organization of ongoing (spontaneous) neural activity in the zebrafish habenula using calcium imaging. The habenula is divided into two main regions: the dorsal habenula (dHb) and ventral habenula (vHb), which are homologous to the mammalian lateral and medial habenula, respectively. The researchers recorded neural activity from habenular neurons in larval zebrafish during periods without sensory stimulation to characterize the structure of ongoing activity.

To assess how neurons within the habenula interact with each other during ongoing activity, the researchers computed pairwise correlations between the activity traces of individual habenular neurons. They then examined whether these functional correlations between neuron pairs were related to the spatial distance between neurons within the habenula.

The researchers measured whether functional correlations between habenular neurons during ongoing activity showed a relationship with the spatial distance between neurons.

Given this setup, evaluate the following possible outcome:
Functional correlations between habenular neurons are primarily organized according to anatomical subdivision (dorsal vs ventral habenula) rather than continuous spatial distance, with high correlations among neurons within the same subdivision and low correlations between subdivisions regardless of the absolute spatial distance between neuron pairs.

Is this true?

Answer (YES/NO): NO